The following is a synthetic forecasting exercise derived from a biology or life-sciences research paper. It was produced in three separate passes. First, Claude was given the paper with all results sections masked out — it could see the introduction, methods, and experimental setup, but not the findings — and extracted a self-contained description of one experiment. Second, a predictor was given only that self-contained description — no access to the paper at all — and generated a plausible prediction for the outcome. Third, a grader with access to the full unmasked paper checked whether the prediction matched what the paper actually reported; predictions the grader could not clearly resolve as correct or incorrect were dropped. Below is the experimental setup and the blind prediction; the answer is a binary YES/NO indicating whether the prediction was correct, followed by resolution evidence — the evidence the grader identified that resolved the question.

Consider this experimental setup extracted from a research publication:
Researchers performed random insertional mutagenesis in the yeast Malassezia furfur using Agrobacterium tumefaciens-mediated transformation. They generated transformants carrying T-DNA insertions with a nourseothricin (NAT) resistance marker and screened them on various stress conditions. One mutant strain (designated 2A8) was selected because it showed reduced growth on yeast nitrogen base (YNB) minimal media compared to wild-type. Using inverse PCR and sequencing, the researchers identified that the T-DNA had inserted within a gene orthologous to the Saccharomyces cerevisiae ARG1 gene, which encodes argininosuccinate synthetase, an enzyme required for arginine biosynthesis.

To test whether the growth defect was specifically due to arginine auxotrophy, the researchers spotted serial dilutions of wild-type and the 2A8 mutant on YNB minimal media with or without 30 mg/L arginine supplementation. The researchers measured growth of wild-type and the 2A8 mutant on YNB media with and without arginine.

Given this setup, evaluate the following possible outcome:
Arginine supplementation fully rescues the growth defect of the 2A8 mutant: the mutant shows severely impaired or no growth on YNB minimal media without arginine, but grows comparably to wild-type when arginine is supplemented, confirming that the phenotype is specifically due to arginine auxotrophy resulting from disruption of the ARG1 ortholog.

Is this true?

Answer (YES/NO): YES